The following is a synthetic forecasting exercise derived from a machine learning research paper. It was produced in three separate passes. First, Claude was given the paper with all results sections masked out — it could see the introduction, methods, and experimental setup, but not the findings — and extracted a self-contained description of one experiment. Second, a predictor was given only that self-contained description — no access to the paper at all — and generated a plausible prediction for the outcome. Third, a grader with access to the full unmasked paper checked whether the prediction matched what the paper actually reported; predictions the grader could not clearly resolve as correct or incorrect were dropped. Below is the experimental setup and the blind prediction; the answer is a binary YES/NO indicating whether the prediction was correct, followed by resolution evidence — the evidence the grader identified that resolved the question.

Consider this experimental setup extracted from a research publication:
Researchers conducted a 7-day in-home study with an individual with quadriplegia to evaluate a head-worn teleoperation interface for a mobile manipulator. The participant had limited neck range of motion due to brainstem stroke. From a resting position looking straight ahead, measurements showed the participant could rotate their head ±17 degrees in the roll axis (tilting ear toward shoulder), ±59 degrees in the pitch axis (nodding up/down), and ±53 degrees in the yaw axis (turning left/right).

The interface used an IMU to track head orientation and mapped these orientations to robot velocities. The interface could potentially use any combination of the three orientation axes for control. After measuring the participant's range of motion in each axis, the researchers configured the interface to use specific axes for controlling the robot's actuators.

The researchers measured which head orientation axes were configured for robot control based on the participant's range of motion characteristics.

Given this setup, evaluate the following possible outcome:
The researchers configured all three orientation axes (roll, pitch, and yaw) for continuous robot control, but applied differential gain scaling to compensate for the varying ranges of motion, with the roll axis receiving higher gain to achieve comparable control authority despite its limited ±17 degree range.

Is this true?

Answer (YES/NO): NO